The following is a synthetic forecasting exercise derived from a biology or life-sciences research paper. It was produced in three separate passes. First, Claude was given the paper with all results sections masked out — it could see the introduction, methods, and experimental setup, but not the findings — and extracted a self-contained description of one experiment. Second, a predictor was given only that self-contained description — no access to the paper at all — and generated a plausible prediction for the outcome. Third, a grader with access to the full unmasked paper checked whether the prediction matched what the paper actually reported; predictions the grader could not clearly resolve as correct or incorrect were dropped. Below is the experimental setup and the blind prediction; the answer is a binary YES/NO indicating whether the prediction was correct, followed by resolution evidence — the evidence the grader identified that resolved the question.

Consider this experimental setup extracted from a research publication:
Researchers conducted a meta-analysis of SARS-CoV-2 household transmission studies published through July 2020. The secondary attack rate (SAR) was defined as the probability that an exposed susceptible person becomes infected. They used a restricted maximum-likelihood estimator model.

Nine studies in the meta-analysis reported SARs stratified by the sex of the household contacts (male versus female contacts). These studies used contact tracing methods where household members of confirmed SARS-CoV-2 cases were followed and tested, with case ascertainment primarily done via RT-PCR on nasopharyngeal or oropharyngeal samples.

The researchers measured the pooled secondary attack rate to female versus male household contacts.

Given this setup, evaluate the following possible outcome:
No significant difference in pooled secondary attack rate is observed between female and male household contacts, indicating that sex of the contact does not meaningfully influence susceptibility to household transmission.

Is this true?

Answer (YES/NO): YES